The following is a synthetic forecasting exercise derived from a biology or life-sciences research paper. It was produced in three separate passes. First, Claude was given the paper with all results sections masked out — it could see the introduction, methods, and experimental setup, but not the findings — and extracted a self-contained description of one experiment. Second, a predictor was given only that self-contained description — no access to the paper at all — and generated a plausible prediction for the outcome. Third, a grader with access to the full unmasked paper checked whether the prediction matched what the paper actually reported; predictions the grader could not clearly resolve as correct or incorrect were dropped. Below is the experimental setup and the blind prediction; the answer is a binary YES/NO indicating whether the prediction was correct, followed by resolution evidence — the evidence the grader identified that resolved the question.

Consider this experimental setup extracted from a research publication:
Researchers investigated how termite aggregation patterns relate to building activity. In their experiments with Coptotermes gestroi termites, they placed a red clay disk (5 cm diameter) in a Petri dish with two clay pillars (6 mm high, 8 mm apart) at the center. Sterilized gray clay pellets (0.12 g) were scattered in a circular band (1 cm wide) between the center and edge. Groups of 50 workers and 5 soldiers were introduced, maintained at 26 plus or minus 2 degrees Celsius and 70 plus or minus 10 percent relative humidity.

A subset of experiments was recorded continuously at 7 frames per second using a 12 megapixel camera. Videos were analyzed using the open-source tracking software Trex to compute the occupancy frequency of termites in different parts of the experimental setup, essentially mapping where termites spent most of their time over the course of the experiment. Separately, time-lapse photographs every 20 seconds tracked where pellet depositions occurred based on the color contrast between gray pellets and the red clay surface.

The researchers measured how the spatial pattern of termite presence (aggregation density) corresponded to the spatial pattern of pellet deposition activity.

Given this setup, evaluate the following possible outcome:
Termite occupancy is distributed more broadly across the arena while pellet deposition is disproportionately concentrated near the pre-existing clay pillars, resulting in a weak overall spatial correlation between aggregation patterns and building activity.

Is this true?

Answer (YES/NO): YES